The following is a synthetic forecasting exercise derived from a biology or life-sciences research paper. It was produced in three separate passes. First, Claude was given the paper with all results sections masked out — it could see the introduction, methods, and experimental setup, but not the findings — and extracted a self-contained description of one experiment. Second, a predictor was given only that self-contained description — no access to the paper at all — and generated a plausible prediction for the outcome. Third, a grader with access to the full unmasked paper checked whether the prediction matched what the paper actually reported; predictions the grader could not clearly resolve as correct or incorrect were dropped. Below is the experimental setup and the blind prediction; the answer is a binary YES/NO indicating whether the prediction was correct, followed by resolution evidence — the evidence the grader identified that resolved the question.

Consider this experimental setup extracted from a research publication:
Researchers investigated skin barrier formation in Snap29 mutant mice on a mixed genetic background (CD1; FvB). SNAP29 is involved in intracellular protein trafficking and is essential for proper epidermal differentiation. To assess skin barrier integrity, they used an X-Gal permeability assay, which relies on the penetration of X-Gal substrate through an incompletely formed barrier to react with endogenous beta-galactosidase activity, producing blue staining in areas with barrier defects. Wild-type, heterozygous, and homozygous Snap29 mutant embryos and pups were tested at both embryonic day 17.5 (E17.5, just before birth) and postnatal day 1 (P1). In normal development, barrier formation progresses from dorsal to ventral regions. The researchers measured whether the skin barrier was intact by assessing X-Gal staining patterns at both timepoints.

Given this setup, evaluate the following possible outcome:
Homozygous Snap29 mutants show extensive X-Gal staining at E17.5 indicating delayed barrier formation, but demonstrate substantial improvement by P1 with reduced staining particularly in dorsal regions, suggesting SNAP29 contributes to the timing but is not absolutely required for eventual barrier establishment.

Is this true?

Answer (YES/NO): NO